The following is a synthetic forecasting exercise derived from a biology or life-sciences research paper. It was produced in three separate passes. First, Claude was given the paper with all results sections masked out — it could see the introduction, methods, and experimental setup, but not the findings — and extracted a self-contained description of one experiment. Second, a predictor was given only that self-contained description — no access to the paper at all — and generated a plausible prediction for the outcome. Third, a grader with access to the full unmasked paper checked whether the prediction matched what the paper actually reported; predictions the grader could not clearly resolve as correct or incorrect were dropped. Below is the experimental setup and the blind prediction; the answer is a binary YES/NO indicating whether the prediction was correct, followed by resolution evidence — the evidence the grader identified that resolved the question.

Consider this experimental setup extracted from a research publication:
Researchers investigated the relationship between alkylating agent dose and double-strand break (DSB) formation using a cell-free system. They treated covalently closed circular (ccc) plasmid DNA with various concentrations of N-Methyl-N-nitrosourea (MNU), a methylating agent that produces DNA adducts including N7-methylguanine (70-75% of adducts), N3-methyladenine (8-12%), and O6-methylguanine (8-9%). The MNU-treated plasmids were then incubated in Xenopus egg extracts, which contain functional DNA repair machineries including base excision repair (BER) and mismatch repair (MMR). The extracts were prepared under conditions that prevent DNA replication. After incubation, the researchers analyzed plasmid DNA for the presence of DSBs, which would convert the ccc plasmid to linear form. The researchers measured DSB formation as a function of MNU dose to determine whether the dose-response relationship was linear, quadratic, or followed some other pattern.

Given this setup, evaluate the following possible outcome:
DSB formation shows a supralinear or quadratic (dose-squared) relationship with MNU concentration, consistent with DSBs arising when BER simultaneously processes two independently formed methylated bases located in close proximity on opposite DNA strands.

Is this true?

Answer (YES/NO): NO